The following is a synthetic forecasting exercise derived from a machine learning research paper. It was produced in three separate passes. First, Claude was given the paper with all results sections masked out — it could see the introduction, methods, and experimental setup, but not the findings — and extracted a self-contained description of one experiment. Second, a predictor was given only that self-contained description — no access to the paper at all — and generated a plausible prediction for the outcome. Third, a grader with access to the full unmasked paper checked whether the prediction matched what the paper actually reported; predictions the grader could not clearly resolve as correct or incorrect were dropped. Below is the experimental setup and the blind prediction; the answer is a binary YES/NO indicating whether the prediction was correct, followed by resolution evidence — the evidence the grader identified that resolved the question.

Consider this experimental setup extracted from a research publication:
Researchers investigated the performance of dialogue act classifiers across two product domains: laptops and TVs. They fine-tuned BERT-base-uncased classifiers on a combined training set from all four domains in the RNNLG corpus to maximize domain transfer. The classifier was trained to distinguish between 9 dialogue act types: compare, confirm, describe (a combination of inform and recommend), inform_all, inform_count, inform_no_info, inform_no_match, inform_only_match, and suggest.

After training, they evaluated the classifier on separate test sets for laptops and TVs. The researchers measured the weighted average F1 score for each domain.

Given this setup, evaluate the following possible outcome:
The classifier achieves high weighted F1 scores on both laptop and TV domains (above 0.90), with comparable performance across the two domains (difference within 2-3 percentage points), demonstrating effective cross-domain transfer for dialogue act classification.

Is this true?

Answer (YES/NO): YES